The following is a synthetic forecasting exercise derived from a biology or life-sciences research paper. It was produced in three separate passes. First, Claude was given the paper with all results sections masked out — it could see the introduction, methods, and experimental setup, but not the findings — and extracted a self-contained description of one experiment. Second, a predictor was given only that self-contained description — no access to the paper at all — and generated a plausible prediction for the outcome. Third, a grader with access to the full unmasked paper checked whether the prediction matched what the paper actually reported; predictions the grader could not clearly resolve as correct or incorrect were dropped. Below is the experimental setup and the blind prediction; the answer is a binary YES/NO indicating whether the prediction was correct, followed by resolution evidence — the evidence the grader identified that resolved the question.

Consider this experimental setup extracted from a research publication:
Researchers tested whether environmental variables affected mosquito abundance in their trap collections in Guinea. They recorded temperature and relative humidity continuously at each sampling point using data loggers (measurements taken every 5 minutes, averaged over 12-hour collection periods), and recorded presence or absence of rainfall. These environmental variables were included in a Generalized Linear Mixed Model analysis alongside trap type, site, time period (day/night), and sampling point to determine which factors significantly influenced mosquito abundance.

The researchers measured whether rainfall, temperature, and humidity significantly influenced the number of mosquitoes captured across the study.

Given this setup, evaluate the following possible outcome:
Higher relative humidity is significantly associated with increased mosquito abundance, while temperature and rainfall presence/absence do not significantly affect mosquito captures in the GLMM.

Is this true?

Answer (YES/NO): NO